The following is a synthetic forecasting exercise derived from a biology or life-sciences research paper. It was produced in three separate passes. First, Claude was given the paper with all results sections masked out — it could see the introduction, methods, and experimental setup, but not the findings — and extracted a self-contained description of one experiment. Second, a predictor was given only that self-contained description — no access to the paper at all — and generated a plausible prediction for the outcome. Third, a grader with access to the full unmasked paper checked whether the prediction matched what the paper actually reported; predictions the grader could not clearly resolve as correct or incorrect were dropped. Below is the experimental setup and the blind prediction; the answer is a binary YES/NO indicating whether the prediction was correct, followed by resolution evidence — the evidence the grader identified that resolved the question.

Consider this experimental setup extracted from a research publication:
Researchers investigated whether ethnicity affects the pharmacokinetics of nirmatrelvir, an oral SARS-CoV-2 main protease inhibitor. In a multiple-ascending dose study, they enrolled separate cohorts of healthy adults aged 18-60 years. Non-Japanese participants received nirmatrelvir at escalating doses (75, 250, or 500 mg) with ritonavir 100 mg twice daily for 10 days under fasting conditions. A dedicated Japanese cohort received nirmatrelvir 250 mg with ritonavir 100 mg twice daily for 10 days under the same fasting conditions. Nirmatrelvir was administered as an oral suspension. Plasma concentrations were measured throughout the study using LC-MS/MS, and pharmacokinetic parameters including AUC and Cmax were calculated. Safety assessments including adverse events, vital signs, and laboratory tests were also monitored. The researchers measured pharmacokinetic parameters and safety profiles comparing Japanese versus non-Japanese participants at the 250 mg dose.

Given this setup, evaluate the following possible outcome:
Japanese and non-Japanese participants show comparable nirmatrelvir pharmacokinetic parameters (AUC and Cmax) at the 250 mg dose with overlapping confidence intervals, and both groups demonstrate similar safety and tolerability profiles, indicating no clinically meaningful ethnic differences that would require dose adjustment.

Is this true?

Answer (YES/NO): YES